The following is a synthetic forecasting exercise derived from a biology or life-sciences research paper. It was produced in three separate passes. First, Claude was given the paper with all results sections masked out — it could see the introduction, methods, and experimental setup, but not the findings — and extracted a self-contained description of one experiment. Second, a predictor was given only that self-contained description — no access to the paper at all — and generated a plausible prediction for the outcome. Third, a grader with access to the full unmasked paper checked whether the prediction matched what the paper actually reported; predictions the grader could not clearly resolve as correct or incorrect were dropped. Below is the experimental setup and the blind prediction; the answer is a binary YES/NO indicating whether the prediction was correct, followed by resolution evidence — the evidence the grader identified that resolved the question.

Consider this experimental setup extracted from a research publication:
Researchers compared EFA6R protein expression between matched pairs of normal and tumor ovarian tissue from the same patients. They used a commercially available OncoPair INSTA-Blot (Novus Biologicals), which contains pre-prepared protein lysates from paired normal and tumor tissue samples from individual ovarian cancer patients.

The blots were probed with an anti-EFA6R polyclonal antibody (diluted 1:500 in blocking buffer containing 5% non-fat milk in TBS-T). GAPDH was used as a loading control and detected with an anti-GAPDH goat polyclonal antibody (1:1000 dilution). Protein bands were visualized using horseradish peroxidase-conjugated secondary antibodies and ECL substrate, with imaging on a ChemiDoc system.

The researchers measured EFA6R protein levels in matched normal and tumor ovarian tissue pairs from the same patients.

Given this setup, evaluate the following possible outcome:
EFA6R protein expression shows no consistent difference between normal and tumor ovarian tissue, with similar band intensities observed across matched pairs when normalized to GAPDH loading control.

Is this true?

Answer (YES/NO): NO